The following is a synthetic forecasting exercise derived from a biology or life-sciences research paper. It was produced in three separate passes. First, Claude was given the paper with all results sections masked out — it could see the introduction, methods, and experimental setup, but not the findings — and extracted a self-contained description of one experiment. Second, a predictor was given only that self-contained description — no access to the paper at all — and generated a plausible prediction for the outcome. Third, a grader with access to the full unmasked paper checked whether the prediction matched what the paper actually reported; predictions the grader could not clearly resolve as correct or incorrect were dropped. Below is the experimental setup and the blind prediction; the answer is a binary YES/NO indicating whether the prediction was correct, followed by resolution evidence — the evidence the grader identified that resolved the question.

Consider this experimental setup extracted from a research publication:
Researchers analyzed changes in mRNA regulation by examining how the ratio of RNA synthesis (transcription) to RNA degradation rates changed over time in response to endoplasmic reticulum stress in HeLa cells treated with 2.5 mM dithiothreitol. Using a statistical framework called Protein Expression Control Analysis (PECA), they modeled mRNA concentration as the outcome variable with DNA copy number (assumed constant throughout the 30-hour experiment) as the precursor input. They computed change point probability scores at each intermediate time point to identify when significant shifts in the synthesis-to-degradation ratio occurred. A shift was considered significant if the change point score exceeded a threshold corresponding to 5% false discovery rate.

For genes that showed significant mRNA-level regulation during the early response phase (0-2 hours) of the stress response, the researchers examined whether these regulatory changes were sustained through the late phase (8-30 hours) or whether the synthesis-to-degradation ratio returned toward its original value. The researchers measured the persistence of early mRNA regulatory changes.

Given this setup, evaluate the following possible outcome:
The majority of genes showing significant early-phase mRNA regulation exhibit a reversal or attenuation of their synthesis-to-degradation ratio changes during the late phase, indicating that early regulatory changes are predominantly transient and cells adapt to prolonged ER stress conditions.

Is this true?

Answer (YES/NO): YES